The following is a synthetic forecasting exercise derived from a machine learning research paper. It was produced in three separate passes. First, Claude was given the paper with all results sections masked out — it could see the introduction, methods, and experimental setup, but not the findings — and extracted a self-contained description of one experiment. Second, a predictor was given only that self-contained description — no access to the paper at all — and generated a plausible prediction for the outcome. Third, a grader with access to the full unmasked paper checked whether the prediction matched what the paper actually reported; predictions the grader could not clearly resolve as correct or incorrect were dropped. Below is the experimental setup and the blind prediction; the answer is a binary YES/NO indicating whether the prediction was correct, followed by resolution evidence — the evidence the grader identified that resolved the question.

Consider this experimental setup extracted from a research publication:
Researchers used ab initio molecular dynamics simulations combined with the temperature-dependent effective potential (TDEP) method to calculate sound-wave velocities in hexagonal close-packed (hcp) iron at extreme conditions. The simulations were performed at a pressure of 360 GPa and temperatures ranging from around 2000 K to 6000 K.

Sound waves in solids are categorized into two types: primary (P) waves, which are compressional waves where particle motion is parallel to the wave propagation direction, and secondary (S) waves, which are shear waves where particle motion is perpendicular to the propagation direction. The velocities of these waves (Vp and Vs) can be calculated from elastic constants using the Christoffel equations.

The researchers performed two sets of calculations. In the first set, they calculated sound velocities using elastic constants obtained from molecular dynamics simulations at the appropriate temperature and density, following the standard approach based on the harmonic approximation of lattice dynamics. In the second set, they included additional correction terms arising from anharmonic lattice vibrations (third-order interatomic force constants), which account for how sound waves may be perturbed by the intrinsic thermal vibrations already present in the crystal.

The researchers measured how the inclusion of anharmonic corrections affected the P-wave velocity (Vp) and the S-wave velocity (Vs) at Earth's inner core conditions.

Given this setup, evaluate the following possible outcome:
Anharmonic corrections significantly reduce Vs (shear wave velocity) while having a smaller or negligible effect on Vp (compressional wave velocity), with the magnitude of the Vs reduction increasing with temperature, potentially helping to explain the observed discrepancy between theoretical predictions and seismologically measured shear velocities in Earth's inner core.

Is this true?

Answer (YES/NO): YES